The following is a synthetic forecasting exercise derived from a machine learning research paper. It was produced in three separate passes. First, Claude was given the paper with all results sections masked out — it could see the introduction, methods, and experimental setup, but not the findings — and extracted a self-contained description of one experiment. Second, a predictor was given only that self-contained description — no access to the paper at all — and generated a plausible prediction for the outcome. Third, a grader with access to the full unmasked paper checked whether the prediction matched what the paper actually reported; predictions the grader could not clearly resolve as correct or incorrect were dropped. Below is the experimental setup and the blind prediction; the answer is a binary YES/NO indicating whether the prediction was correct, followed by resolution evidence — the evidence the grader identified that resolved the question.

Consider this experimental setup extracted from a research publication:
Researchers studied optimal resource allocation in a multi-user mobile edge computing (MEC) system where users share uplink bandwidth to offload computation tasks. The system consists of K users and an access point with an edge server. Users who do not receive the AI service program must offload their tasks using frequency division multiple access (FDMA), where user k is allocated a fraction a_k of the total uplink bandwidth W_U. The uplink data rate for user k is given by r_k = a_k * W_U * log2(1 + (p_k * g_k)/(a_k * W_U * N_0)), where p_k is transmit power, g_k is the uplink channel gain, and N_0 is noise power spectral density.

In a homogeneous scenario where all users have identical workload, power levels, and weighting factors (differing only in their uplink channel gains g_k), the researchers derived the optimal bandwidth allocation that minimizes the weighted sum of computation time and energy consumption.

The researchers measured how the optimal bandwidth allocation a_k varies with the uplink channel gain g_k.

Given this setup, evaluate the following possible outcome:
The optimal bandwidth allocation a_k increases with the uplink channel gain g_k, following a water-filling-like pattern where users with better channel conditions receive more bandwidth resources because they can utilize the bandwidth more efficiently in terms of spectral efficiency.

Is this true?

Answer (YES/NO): NO